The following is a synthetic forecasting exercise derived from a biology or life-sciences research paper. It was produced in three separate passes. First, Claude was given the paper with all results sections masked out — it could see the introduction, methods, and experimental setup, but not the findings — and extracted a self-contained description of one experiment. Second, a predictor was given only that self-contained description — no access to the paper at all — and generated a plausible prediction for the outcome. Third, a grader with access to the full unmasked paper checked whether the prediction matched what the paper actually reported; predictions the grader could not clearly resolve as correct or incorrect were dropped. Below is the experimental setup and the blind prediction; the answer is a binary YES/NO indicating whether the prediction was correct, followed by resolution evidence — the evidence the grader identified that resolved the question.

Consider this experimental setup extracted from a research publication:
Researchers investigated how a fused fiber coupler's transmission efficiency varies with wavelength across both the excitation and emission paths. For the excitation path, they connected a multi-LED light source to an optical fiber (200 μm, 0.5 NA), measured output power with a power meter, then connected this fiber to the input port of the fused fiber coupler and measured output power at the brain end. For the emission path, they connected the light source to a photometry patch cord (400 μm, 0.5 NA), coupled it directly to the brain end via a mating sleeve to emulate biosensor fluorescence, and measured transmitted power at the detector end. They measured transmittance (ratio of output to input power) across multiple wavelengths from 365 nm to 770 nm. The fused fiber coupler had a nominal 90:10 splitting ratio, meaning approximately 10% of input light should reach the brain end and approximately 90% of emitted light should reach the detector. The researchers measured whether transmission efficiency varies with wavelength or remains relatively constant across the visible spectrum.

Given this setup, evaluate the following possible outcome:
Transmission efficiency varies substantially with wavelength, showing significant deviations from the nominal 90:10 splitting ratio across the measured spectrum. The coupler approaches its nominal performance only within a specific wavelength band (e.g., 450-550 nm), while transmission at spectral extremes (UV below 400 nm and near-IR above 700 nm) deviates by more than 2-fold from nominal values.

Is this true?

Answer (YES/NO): NO